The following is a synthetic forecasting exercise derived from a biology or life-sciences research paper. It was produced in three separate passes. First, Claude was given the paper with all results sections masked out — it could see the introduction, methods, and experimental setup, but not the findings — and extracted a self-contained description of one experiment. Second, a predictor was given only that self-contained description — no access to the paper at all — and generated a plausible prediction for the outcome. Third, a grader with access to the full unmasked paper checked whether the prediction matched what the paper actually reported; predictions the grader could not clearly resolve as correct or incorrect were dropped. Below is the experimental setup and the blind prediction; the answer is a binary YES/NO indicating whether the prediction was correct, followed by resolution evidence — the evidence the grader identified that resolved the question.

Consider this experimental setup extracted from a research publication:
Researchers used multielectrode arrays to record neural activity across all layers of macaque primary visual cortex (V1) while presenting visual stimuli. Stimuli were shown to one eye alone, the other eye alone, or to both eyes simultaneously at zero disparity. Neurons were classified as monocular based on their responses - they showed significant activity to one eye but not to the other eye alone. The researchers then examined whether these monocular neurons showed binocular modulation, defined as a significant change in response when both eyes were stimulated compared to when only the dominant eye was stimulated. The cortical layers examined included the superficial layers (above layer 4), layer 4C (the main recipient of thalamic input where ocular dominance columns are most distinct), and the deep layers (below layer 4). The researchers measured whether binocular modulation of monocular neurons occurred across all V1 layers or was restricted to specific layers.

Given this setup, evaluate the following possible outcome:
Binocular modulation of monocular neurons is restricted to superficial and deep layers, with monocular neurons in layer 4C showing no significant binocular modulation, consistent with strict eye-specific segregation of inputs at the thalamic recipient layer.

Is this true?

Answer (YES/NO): NO